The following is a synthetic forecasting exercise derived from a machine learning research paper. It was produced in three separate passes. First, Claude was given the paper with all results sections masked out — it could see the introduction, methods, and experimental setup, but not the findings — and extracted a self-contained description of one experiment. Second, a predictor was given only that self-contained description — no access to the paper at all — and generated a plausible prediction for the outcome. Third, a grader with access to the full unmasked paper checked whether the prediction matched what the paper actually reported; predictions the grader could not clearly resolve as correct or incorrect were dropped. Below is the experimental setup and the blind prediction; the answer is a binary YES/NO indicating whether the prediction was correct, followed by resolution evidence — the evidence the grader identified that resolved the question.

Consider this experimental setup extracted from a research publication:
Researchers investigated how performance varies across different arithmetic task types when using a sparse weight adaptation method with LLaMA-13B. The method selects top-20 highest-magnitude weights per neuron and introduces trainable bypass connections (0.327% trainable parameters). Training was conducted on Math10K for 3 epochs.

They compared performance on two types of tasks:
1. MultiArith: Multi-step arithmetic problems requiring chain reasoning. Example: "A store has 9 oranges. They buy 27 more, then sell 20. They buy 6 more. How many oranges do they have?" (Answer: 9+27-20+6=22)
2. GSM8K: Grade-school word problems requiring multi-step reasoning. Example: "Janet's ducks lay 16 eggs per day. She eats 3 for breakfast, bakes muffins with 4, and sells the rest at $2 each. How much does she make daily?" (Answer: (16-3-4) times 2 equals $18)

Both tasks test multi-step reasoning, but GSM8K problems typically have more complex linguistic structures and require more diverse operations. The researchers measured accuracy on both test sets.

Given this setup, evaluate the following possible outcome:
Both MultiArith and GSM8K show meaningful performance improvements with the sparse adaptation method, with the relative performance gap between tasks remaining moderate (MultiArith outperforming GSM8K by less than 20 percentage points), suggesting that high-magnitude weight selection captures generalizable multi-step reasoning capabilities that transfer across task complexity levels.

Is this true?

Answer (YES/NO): NO